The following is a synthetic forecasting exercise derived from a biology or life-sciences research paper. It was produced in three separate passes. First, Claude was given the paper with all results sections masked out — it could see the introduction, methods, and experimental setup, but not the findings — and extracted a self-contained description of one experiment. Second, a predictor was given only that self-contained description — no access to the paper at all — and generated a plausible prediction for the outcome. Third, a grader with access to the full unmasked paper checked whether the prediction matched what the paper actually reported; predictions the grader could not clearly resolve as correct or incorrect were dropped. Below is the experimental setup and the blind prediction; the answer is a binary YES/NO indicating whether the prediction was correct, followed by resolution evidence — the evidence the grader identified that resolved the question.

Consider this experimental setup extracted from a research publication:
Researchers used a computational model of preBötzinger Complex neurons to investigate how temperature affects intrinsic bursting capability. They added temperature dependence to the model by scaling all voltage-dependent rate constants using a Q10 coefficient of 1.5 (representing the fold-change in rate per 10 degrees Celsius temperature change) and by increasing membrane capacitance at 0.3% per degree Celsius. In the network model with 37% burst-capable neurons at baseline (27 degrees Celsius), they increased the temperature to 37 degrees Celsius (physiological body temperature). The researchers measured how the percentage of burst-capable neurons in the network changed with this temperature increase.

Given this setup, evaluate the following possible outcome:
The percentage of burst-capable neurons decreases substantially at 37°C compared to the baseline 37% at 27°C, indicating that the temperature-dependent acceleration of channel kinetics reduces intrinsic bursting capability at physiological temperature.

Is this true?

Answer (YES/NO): NO